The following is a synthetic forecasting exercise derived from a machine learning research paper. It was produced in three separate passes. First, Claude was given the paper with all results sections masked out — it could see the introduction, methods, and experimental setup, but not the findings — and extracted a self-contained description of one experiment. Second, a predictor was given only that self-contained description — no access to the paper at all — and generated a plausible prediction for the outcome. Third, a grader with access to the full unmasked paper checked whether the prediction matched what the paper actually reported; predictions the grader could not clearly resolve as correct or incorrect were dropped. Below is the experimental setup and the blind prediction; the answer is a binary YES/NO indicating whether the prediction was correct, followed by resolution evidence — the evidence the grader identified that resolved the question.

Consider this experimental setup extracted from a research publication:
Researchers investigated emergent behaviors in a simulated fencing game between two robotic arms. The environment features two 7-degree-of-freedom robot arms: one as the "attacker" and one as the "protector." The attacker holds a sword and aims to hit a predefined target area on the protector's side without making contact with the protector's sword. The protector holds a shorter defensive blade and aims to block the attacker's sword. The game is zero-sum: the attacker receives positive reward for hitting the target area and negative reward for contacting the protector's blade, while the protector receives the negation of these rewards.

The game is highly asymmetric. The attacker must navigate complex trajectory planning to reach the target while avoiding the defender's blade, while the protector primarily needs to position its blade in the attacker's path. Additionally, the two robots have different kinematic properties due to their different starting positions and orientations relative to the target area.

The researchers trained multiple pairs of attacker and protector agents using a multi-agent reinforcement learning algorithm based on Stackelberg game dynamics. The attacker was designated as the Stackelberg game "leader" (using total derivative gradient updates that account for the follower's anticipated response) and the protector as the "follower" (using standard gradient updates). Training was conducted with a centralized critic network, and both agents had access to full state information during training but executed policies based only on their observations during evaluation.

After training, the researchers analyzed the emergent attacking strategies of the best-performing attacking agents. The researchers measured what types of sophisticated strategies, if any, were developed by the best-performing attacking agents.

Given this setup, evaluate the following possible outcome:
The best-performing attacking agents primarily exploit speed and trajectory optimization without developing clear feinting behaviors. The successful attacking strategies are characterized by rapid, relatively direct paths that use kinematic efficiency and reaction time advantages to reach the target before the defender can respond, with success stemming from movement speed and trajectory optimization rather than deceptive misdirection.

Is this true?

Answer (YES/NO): NO